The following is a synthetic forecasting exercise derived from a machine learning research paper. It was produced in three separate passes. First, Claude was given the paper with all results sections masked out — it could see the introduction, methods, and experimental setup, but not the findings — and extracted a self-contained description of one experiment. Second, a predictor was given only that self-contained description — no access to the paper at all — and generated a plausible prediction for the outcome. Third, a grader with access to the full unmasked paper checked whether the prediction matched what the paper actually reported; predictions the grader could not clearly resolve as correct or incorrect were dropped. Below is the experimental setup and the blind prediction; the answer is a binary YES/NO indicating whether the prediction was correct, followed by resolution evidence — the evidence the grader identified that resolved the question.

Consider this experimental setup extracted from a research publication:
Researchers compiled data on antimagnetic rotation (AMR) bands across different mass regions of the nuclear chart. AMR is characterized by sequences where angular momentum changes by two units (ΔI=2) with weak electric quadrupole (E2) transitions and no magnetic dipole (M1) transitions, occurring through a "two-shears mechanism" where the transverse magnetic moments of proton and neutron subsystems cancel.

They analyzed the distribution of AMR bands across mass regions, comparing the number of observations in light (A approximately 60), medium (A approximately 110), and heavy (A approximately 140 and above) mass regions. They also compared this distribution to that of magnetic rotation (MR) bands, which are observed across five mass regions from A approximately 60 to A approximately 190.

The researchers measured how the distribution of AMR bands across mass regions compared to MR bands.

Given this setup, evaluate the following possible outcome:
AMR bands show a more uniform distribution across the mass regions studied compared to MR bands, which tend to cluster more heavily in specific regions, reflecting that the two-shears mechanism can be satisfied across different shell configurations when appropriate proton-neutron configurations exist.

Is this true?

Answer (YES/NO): NO